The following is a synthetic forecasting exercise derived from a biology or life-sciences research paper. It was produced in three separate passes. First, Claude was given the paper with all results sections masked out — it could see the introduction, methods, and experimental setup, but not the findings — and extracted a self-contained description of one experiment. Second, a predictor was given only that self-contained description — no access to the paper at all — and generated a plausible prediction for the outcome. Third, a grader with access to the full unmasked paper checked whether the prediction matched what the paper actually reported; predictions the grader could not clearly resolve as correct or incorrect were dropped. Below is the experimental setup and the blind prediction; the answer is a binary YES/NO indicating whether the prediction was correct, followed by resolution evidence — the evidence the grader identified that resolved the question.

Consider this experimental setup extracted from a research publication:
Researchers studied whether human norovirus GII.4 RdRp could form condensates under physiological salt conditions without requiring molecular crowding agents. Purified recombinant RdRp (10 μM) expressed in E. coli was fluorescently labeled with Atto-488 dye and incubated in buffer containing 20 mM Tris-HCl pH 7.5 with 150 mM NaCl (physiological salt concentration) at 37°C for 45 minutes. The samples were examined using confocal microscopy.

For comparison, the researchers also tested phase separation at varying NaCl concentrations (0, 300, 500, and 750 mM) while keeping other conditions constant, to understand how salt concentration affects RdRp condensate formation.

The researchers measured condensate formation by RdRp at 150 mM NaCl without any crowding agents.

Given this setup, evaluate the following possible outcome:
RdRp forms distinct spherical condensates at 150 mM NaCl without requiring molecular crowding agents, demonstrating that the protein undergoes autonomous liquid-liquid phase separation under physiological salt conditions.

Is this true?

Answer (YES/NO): YES